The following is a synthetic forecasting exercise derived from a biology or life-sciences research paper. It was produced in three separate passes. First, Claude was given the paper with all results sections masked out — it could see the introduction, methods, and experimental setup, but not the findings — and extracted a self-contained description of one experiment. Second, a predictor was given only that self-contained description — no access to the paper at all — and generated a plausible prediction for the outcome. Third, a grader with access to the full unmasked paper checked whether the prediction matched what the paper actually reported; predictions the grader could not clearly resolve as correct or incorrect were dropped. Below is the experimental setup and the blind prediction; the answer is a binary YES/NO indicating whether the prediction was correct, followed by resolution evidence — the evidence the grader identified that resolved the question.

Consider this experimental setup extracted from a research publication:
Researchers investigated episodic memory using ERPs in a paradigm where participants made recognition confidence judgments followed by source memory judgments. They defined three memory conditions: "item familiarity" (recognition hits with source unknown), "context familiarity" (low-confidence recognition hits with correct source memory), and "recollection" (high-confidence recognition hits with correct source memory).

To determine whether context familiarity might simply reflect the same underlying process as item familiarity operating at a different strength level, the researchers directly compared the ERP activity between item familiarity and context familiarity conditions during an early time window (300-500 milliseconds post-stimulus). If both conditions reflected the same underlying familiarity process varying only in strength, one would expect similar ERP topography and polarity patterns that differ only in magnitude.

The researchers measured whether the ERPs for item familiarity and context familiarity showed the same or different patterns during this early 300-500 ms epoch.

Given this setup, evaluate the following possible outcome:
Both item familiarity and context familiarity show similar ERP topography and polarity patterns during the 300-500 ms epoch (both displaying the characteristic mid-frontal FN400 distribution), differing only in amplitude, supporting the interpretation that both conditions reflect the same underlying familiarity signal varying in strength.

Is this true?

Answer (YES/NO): NO